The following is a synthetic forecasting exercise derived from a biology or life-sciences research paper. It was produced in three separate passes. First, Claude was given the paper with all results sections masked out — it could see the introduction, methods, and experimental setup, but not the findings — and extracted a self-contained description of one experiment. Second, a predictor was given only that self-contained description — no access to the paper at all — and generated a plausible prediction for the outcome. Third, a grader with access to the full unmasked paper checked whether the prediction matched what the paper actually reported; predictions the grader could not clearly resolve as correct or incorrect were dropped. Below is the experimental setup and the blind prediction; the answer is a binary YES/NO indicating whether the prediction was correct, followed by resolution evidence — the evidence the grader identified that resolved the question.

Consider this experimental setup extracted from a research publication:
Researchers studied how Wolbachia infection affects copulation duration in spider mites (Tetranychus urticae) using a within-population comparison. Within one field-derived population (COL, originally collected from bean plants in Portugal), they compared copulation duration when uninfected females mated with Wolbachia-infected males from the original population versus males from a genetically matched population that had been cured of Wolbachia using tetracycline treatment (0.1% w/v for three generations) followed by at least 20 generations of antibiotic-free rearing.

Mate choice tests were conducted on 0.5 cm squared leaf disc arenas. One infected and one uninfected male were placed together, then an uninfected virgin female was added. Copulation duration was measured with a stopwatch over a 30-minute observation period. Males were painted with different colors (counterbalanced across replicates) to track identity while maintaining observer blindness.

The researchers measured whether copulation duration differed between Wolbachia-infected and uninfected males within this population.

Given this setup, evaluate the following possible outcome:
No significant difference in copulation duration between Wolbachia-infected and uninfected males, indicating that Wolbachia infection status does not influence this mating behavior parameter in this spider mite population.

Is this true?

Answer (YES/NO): NO